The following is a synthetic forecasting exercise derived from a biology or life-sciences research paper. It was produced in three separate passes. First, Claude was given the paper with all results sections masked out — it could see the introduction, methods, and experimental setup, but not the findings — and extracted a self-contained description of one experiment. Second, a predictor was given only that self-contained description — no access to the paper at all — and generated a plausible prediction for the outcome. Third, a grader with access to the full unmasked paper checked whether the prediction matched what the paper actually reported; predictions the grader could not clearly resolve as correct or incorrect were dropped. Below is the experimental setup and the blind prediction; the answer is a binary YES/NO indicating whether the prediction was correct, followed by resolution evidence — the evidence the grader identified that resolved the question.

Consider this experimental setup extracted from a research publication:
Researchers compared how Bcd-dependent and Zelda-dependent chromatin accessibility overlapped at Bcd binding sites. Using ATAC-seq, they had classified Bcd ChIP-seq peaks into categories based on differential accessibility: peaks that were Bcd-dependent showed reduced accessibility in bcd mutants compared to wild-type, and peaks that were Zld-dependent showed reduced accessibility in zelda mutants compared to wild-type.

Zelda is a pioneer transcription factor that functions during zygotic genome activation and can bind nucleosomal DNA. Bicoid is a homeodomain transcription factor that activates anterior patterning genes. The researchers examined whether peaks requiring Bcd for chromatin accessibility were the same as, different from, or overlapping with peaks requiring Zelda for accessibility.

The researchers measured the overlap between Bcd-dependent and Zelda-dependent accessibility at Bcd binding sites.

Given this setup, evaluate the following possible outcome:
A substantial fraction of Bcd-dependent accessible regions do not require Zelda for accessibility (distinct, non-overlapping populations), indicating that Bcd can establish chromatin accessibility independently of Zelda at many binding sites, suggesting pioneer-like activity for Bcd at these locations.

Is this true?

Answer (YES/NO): YES